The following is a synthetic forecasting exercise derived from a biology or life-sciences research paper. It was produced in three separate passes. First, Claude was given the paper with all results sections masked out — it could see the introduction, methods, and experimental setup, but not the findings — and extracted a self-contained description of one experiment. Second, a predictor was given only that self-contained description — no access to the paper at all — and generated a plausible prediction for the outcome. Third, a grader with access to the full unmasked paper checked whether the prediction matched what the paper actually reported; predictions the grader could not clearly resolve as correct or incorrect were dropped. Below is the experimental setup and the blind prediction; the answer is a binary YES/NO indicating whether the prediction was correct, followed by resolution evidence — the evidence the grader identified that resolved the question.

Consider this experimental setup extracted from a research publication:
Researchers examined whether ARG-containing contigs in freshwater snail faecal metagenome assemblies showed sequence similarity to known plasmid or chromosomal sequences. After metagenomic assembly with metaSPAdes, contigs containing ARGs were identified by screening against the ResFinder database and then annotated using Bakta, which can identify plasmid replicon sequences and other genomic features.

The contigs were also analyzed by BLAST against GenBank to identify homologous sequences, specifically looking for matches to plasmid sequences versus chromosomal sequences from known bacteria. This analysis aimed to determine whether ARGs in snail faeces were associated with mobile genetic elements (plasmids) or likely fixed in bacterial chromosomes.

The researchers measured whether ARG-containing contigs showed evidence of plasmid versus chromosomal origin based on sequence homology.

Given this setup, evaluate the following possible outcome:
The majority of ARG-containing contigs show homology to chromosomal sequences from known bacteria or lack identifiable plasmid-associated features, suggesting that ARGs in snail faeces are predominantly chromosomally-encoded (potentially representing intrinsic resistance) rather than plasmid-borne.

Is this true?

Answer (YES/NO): NO